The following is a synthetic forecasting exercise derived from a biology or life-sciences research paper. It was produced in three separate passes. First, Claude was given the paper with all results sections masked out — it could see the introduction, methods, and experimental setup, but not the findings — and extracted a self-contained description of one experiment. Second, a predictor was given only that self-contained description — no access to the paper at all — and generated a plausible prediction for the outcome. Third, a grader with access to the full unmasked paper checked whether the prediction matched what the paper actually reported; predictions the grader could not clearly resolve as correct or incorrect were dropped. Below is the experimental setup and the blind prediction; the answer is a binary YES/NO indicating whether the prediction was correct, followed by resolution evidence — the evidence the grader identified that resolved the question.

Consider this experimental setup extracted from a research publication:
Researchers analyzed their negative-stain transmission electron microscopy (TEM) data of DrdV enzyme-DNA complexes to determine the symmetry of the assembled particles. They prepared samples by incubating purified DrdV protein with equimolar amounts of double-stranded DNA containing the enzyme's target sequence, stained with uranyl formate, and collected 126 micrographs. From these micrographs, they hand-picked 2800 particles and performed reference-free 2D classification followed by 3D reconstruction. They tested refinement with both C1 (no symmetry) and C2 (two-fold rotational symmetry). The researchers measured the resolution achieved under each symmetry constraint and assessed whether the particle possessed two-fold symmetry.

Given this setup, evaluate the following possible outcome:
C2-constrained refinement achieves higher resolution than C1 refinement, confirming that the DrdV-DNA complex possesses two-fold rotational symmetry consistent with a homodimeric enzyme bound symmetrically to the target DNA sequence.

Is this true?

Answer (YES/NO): NO